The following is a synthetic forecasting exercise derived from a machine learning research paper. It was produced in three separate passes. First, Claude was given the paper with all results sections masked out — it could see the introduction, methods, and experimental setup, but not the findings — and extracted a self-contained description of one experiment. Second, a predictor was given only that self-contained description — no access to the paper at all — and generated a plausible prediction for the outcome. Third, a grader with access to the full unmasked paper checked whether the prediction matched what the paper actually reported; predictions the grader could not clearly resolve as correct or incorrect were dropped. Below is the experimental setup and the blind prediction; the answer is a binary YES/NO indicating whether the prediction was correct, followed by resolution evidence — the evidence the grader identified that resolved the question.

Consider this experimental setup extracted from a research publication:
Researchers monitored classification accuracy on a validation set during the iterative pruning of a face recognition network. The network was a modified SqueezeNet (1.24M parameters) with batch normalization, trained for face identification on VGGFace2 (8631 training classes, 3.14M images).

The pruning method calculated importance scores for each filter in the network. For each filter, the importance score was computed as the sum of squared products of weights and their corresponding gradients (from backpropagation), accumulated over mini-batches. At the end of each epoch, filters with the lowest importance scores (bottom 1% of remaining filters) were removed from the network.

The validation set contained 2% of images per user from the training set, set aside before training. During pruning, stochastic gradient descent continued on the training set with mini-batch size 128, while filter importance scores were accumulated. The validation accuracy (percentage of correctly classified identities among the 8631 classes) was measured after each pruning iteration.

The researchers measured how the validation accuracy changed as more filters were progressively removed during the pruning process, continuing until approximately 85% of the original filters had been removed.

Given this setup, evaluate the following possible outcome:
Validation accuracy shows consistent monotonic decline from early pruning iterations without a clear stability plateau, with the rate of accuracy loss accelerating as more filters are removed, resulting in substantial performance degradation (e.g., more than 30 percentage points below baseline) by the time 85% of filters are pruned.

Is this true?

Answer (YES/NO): NO